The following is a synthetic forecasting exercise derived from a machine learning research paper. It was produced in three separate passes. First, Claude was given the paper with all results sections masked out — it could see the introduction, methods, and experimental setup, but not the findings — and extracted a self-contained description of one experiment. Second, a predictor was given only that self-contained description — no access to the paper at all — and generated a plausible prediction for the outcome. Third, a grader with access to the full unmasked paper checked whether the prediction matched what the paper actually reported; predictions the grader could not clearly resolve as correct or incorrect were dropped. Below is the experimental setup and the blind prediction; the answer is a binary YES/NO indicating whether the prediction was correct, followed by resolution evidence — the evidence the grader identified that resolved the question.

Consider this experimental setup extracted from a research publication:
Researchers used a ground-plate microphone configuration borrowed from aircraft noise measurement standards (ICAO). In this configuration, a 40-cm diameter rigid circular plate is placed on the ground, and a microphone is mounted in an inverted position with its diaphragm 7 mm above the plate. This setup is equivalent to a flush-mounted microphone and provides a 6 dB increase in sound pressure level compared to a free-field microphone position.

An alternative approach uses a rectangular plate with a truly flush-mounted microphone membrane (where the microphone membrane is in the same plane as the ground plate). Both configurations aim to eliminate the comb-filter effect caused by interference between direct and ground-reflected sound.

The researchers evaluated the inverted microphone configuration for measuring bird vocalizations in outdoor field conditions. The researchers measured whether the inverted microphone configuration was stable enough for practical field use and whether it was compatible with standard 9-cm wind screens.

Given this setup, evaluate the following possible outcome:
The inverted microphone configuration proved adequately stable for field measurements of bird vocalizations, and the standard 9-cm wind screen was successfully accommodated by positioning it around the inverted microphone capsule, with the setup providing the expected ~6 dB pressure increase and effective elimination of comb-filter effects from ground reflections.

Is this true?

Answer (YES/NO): NO